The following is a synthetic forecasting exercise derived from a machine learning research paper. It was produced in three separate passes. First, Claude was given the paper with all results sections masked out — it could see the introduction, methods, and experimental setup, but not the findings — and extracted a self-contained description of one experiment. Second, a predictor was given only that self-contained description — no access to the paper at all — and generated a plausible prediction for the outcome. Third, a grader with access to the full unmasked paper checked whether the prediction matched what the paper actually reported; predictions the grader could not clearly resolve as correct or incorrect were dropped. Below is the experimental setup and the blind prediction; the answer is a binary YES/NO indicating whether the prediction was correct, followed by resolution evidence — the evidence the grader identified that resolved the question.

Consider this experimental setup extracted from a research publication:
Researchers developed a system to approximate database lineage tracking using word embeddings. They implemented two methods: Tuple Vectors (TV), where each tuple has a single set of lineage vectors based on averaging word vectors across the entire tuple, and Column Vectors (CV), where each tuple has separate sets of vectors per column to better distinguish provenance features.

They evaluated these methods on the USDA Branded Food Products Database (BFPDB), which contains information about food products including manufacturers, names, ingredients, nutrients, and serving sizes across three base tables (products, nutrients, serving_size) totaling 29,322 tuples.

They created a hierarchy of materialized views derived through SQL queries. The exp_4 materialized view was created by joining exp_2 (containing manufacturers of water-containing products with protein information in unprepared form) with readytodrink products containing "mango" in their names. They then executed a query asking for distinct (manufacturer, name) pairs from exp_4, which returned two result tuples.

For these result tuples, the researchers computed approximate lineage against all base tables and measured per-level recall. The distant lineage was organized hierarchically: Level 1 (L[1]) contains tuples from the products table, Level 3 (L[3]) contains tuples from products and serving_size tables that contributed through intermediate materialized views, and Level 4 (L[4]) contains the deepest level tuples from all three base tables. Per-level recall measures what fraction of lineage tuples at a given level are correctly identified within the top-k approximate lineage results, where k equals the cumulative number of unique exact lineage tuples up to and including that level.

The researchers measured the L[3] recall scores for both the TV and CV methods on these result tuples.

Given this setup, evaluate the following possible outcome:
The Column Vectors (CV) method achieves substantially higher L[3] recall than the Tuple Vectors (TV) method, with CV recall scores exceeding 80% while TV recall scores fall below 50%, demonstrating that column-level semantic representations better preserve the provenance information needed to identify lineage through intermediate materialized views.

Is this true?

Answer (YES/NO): NO